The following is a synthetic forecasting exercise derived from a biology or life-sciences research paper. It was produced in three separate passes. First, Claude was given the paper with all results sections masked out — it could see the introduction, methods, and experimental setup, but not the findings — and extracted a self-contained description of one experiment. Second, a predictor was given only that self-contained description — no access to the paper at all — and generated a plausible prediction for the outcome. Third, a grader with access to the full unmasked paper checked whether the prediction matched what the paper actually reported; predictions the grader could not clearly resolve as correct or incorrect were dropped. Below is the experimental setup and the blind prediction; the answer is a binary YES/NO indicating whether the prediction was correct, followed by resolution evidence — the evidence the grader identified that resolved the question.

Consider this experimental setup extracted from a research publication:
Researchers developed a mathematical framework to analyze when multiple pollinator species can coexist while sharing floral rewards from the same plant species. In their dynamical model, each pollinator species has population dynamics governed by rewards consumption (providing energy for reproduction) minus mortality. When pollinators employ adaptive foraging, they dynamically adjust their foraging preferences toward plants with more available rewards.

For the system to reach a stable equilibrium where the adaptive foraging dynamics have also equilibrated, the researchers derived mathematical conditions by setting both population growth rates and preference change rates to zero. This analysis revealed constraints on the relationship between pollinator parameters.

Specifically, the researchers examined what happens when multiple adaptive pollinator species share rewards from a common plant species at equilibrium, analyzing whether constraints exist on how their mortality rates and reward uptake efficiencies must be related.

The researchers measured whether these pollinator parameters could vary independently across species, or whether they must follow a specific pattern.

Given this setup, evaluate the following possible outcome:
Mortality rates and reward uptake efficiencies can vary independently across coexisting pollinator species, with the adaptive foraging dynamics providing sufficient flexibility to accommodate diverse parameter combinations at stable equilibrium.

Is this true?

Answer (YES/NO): NO